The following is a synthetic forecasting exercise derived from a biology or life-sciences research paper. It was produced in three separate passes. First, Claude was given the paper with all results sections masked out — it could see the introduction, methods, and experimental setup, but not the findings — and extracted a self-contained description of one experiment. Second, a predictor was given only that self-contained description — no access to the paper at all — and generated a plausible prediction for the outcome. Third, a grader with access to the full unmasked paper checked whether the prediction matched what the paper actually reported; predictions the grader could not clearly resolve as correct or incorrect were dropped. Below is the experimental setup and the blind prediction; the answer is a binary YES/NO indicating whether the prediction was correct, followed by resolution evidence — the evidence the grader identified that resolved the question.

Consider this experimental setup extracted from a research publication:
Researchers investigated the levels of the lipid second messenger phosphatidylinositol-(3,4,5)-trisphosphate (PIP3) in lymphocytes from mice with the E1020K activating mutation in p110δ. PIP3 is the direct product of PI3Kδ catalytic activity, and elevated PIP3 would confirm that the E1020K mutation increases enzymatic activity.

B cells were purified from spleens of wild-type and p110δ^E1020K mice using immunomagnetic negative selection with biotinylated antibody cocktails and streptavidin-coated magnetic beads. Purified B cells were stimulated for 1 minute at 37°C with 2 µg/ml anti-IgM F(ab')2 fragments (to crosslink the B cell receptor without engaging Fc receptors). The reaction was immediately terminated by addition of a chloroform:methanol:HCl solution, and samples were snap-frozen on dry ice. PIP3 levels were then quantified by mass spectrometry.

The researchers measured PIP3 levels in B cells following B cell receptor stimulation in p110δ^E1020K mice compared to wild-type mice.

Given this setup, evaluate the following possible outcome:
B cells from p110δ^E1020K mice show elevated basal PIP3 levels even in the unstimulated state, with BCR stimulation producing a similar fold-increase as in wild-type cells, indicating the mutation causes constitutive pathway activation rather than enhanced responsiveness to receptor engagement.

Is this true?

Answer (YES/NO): NO